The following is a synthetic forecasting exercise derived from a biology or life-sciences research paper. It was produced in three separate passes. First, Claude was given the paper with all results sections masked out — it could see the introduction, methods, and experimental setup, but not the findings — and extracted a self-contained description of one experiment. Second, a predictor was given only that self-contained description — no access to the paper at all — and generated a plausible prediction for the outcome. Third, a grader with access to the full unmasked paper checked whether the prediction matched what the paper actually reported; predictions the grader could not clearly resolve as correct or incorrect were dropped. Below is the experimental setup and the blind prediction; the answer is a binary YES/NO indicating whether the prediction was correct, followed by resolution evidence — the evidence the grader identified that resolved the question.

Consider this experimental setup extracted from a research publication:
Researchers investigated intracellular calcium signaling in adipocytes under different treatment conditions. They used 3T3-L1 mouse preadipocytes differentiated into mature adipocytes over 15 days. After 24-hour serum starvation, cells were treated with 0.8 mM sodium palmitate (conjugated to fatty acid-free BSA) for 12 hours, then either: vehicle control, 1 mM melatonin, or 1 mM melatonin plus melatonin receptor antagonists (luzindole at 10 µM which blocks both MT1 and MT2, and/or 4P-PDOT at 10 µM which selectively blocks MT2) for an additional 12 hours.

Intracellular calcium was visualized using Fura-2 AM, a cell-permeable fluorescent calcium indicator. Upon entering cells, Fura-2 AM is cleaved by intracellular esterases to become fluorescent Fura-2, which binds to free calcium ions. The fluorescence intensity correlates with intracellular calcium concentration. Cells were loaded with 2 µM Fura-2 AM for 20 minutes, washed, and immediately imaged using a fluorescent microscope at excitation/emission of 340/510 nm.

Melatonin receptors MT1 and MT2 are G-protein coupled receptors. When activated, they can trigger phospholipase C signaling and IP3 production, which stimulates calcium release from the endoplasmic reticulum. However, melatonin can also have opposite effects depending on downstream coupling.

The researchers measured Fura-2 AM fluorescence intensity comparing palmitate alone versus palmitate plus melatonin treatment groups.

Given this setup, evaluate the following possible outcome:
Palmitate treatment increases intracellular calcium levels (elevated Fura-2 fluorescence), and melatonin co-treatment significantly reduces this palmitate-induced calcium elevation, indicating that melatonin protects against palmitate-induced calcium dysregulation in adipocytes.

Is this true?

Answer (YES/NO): NO